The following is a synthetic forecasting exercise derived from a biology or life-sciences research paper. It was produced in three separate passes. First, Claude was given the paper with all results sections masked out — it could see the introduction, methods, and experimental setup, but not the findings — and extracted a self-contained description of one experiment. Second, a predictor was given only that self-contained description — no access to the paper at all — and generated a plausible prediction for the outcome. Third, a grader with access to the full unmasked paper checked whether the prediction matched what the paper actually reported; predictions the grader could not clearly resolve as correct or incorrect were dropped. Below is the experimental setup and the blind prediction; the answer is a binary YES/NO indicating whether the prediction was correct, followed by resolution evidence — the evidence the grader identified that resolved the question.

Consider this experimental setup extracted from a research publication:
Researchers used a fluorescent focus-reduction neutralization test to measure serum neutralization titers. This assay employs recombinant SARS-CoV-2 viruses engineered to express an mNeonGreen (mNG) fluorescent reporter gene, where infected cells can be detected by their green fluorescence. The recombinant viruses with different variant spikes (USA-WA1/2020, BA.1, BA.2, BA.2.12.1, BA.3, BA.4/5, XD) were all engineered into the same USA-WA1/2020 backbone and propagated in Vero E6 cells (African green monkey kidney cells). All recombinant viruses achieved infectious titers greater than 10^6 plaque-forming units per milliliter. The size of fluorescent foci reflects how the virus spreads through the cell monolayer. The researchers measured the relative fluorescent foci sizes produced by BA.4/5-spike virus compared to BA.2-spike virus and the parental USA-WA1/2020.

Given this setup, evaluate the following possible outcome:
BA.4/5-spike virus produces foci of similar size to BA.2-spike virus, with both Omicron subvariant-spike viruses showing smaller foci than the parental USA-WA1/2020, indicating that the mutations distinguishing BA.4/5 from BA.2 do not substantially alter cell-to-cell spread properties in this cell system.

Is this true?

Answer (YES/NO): NO